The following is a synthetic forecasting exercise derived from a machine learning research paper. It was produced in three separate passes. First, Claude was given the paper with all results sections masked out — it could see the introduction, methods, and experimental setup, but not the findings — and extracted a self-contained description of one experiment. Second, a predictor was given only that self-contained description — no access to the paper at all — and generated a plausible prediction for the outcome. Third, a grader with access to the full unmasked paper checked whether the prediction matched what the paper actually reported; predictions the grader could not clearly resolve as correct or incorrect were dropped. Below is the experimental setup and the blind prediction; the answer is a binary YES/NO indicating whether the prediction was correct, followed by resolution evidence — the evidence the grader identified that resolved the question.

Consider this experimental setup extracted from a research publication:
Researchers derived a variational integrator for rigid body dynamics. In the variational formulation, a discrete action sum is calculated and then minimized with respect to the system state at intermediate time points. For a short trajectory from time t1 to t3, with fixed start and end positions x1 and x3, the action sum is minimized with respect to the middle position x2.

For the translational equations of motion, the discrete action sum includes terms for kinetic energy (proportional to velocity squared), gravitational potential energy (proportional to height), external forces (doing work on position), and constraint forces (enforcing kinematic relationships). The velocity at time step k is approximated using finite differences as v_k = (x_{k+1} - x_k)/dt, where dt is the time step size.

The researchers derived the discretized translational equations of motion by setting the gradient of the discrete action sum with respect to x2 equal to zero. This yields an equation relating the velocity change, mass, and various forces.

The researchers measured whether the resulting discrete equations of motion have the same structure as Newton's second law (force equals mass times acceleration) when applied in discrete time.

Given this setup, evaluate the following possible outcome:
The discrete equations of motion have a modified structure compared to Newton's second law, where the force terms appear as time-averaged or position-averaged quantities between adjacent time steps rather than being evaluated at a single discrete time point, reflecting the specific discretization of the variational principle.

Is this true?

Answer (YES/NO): NO